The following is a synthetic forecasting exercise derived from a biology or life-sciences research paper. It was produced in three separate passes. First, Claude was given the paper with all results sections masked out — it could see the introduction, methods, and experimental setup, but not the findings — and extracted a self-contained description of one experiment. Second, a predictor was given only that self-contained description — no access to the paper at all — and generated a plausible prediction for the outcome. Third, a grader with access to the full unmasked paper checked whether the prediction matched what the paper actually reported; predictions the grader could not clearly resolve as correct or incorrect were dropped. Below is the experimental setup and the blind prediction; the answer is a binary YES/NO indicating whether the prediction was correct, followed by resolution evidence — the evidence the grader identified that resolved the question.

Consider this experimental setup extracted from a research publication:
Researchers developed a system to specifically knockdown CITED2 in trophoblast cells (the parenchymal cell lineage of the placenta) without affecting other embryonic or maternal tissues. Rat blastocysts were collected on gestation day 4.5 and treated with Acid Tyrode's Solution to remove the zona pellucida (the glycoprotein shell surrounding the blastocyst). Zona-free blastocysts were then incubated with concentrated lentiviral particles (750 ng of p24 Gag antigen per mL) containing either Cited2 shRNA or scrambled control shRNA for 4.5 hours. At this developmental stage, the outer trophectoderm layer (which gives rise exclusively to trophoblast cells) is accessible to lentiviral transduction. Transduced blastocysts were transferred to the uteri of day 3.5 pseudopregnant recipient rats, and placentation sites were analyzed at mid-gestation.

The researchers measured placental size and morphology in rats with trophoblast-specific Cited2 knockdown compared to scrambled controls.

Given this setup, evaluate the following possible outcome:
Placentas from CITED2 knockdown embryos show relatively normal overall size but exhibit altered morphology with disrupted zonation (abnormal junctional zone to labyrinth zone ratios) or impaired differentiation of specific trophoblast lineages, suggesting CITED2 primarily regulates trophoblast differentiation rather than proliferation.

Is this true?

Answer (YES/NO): NO